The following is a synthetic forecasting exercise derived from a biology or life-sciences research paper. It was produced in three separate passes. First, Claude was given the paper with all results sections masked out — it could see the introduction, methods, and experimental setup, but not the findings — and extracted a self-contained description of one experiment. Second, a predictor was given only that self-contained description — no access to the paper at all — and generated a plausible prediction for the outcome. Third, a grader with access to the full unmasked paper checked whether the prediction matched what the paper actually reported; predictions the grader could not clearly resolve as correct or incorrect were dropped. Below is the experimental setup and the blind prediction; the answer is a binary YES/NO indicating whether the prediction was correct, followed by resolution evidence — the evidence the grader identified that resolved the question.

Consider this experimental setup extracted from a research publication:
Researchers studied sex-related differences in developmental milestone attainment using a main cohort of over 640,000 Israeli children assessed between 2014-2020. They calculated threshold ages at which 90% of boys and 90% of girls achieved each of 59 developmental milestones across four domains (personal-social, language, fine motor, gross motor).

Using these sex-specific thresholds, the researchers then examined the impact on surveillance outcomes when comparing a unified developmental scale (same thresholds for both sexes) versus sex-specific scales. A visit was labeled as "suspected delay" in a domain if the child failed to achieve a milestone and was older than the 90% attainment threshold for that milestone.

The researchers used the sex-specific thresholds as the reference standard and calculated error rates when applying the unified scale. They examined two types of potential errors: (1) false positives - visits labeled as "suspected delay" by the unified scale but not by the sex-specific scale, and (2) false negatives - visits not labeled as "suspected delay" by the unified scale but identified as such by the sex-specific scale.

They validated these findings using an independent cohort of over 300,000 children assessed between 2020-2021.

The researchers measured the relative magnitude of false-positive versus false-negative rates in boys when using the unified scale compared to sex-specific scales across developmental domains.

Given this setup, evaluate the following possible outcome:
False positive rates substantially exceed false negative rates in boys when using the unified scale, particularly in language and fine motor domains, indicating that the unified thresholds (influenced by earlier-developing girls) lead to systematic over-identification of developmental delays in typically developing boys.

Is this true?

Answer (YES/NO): YES